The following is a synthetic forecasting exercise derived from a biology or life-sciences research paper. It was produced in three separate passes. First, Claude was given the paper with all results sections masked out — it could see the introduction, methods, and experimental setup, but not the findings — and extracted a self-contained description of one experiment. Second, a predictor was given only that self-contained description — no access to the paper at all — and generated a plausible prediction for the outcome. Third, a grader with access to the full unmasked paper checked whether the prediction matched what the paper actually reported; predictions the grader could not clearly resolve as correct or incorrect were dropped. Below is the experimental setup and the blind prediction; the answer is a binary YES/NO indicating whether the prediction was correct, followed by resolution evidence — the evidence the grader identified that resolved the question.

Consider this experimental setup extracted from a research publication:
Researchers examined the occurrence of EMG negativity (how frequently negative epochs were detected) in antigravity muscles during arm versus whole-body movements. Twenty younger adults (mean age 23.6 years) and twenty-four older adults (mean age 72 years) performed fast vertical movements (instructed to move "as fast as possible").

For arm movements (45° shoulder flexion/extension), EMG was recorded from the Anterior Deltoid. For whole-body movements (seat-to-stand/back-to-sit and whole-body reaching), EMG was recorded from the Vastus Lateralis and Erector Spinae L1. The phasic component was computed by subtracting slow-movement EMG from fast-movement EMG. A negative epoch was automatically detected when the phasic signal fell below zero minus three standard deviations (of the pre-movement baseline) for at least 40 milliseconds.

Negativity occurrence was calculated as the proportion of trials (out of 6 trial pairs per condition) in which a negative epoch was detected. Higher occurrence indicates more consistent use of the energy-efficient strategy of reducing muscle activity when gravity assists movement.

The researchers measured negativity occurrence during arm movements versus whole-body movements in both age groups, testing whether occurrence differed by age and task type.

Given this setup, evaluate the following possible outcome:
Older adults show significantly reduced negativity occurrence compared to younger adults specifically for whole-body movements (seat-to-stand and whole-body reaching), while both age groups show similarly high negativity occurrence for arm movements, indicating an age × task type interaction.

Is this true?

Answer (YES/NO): NO